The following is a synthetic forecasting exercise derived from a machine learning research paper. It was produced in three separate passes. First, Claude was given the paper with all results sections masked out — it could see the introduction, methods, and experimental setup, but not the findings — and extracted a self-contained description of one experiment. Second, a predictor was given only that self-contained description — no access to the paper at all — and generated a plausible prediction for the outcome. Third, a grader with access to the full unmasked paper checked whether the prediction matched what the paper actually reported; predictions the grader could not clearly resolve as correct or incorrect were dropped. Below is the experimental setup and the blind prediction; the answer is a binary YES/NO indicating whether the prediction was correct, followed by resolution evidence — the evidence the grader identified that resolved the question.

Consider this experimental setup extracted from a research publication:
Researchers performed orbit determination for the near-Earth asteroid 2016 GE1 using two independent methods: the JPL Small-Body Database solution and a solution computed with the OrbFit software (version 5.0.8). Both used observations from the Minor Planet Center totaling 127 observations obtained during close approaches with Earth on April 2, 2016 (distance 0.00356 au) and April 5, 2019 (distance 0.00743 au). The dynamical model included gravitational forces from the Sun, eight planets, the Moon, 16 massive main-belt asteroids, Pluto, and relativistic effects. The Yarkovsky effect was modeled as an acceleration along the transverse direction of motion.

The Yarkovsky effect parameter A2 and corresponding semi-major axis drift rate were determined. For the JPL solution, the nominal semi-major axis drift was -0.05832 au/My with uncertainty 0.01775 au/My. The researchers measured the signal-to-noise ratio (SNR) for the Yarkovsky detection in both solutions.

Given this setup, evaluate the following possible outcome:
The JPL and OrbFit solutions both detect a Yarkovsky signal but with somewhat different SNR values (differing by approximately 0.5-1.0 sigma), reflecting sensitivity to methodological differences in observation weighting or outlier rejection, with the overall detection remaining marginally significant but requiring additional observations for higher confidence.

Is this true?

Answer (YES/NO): NO